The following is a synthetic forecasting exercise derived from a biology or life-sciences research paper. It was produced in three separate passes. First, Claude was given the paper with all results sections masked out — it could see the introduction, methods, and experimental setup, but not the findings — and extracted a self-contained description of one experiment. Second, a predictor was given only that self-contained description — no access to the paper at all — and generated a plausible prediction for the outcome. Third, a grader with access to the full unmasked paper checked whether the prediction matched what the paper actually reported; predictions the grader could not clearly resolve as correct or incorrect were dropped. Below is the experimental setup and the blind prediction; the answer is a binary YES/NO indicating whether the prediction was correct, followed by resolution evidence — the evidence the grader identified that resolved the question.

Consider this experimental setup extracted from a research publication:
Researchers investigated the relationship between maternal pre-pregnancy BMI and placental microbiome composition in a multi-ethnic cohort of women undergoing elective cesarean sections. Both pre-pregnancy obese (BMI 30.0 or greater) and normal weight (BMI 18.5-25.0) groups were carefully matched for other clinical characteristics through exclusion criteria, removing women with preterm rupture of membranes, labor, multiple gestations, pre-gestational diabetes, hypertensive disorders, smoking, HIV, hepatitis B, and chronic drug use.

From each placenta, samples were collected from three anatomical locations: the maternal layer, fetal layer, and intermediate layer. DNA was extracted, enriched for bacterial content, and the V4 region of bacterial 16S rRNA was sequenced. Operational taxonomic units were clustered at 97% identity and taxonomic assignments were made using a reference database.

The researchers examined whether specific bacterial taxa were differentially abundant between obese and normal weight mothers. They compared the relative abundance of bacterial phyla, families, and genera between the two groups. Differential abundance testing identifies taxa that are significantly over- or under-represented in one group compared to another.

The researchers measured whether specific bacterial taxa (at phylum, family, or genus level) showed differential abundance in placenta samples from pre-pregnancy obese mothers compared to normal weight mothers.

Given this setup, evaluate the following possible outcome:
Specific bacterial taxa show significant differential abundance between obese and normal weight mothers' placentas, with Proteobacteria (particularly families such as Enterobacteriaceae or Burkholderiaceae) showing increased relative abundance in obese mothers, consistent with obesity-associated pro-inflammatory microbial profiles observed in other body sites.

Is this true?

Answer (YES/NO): NO